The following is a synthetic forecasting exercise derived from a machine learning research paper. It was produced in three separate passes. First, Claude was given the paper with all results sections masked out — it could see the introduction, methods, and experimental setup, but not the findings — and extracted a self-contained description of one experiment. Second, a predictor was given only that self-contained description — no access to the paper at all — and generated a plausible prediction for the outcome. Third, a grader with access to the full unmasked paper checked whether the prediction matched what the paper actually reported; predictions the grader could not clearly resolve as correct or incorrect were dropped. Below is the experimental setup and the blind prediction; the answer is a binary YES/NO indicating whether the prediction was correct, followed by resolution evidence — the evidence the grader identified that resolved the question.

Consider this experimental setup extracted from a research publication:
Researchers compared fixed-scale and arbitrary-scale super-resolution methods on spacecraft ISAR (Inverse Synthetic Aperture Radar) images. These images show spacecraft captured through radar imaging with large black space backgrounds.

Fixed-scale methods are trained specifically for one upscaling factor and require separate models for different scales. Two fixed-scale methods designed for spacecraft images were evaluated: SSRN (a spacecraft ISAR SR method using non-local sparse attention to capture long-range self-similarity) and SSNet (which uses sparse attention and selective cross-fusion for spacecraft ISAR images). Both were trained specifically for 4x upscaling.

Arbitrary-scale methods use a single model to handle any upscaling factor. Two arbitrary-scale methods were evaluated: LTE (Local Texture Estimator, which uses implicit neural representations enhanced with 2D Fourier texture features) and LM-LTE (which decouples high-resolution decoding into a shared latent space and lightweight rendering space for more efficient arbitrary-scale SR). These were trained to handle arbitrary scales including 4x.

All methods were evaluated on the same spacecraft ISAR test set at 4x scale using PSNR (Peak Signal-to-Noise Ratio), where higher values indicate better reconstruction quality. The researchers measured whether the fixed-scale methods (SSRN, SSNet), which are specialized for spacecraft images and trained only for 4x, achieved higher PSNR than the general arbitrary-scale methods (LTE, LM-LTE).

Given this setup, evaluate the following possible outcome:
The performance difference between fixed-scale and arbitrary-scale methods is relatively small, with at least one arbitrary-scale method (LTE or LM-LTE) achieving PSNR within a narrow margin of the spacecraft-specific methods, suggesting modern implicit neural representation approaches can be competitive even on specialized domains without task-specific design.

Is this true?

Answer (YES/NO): NO